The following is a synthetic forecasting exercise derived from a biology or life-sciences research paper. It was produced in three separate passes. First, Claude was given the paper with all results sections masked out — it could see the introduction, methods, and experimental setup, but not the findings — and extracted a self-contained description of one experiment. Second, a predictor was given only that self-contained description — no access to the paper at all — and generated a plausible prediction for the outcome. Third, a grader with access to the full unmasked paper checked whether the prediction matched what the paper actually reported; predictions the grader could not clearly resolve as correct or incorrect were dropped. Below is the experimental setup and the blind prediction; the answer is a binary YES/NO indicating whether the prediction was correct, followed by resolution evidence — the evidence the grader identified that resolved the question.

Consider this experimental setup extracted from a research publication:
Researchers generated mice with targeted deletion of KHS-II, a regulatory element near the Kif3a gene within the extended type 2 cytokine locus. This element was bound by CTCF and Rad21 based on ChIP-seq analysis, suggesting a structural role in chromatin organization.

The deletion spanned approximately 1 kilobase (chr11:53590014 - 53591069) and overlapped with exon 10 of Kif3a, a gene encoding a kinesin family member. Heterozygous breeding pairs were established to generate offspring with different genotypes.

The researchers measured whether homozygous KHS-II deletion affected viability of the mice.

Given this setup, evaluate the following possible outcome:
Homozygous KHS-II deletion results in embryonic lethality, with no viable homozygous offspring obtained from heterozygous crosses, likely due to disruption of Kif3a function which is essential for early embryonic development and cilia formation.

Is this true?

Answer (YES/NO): YES